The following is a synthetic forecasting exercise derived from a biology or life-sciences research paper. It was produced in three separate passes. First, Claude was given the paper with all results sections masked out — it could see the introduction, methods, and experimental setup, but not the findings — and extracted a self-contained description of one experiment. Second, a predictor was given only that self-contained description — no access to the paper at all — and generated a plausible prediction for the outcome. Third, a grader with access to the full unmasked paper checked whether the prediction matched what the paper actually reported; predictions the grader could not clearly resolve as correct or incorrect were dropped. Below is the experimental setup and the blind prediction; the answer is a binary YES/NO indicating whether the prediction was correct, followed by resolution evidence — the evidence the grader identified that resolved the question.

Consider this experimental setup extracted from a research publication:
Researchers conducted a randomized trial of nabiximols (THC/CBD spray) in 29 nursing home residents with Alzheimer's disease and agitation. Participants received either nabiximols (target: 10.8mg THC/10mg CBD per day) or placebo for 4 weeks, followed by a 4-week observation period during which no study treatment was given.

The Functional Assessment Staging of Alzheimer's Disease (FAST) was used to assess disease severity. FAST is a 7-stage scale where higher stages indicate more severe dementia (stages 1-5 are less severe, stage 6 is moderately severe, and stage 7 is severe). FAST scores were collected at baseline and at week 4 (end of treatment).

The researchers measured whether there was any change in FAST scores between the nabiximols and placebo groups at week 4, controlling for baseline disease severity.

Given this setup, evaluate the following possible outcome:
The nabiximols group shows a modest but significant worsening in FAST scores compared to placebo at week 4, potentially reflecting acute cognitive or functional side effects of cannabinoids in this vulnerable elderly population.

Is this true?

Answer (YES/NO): NO